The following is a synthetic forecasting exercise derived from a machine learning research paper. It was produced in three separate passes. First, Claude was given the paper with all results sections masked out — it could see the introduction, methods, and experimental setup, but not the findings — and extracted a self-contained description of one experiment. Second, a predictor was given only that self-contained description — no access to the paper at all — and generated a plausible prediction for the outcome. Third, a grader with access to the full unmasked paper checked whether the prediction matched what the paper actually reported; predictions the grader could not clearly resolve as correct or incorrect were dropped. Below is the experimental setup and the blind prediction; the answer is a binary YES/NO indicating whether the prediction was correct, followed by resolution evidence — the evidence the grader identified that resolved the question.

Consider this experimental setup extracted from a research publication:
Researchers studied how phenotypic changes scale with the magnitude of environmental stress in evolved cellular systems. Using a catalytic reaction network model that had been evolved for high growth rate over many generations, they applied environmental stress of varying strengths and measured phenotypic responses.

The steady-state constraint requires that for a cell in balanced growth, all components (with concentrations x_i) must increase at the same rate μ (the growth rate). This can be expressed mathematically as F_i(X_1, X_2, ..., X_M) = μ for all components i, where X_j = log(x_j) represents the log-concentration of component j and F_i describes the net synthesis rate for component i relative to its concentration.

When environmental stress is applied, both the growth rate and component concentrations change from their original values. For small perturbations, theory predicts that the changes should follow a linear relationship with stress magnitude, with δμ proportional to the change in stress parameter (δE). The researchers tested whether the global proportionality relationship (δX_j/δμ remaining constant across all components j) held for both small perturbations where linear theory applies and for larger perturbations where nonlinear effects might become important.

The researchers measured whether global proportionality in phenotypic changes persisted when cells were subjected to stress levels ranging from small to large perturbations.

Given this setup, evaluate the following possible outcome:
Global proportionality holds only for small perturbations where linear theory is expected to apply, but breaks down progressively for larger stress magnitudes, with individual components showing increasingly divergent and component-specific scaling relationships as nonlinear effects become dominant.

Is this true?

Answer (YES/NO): NO